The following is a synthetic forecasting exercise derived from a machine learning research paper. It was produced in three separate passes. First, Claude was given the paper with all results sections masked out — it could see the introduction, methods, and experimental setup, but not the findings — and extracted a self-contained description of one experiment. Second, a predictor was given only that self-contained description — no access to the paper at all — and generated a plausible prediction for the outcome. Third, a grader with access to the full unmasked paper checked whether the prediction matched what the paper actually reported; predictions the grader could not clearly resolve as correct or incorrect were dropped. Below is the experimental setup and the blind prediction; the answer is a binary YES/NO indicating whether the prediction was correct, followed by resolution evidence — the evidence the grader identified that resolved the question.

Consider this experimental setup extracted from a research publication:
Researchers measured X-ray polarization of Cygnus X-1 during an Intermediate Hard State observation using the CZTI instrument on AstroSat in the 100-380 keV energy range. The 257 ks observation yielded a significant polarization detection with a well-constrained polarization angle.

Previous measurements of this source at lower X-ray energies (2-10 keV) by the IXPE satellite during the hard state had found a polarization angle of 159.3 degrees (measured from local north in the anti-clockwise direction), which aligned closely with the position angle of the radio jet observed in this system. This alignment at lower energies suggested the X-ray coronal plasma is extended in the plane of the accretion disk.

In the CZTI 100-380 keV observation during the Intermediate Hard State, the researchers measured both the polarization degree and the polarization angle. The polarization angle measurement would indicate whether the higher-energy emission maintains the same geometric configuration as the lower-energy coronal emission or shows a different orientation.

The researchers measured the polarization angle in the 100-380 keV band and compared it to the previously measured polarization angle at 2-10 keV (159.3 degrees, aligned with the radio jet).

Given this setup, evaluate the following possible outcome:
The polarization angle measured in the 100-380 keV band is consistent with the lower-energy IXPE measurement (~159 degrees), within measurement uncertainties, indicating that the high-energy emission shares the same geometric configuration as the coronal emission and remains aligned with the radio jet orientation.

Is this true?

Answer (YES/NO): NO